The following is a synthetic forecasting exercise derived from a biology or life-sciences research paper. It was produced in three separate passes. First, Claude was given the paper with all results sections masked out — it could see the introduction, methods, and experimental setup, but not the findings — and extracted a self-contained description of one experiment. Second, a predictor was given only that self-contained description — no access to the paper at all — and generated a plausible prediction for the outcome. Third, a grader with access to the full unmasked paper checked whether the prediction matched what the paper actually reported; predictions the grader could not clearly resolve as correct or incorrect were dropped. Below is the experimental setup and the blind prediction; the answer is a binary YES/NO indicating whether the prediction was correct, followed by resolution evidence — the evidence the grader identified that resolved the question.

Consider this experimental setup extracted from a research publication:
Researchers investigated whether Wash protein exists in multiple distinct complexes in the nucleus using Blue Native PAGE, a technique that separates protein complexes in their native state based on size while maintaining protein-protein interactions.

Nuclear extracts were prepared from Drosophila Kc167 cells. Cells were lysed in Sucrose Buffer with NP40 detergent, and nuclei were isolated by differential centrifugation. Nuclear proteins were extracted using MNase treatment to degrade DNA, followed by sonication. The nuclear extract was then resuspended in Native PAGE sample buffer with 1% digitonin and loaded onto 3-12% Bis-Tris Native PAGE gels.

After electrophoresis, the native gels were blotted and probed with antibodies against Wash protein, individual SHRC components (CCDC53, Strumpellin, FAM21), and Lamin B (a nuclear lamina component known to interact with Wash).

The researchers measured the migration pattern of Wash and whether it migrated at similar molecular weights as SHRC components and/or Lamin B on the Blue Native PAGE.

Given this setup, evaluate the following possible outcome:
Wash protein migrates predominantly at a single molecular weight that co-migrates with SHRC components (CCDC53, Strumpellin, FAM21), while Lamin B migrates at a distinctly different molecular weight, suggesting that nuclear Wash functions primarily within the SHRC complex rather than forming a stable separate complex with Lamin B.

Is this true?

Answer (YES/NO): NO